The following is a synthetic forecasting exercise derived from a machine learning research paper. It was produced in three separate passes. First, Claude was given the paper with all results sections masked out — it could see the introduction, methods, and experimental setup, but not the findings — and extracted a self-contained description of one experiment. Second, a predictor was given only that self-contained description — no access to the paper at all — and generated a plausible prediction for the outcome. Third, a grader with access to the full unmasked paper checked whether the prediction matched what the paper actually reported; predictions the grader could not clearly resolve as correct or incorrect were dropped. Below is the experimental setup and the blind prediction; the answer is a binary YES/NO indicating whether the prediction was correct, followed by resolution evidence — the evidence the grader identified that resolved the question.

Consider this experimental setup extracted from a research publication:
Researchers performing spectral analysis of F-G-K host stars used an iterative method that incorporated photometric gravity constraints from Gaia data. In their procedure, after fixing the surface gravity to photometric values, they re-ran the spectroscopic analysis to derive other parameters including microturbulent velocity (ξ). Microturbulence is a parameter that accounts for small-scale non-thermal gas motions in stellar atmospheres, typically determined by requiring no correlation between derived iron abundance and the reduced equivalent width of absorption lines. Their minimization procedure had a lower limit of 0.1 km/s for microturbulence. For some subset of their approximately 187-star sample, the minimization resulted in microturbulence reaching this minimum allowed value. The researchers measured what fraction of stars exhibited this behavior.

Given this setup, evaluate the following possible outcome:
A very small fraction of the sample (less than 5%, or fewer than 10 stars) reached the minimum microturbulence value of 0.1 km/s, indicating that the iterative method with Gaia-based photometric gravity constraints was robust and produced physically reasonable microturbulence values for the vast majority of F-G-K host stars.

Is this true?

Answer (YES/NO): NO